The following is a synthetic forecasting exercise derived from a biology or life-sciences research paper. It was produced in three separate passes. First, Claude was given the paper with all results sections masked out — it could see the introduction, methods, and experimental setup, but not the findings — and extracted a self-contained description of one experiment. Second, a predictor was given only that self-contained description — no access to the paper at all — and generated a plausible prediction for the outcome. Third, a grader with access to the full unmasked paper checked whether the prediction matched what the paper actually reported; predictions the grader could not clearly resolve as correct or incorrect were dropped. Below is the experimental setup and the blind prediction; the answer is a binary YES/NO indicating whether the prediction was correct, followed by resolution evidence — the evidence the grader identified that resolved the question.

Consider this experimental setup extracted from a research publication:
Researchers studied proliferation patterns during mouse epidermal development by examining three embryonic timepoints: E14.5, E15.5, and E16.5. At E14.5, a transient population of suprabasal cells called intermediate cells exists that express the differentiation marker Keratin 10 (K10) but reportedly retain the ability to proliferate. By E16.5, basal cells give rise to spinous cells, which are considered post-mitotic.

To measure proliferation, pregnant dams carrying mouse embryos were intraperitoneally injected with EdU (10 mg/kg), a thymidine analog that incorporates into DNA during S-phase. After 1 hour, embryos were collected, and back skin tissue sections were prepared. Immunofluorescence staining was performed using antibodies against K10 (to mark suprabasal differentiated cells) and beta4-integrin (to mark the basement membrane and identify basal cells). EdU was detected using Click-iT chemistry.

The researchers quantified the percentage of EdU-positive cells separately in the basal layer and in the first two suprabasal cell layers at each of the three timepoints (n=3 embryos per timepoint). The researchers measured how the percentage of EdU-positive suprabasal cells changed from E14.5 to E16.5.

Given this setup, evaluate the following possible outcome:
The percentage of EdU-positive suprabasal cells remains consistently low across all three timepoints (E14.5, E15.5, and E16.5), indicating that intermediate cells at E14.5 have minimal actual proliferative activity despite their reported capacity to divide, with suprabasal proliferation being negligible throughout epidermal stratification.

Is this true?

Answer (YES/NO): NO